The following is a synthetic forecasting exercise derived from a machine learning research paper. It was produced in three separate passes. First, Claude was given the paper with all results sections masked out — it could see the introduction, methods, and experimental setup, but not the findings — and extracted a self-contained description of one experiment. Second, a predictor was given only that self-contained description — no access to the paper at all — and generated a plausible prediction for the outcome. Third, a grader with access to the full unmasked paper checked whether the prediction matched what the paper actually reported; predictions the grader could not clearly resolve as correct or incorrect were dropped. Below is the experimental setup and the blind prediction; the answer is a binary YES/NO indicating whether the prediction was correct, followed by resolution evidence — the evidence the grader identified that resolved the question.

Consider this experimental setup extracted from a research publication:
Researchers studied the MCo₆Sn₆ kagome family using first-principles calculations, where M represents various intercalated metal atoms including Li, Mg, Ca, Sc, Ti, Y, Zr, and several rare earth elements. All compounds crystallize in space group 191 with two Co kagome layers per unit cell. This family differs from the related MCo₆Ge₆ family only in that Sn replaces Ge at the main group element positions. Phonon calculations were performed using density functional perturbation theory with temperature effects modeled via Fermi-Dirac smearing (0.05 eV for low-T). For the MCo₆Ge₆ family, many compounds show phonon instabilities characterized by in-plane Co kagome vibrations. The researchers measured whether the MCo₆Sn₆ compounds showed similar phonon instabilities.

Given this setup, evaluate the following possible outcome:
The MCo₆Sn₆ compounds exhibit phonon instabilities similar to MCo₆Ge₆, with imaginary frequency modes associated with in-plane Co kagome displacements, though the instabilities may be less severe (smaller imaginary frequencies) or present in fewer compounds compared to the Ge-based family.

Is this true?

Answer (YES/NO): NO